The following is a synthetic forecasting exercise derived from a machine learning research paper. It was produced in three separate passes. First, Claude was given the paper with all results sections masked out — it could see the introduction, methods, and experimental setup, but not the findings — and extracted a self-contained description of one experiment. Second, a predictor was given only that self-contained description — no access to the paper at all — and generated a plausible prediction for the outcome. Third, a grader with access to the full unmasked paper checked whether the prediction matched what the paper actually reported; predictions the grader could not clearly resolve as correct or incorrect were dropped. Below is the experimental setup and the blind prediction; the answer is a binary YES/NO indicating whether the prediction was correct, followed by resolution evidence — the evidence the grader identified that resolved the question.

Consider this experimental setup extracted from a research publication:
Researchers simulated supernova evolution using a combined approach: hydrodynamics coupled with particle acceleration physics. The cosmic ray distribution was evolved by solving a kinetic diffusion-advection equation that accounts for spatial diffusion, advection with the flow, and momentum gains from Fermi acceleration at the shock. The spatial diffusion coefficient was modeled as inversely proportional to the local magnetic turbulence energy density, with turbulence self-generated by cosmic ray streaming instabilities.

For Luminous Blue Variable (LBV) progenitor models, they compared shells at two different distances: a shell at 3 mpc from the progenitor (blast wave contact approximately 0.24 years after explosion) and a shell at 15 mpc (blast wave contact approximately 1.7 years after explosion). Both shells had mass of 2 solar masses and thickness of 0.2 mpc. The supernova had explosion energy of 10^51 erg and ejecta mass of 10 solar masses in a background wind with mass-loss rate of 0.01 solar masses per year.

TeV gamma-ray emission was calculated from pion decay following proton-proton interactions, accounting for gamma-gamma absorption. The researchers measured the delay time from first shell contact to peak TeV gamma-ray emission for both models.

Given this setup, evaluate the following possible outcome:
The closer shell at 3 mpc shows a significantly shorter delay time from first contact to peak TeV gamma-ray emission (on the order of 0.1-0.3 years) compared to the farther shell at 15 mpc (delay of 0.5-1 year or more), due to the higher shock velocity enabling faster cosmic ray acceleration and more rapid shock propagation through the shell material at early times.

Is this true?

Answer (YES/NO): NO